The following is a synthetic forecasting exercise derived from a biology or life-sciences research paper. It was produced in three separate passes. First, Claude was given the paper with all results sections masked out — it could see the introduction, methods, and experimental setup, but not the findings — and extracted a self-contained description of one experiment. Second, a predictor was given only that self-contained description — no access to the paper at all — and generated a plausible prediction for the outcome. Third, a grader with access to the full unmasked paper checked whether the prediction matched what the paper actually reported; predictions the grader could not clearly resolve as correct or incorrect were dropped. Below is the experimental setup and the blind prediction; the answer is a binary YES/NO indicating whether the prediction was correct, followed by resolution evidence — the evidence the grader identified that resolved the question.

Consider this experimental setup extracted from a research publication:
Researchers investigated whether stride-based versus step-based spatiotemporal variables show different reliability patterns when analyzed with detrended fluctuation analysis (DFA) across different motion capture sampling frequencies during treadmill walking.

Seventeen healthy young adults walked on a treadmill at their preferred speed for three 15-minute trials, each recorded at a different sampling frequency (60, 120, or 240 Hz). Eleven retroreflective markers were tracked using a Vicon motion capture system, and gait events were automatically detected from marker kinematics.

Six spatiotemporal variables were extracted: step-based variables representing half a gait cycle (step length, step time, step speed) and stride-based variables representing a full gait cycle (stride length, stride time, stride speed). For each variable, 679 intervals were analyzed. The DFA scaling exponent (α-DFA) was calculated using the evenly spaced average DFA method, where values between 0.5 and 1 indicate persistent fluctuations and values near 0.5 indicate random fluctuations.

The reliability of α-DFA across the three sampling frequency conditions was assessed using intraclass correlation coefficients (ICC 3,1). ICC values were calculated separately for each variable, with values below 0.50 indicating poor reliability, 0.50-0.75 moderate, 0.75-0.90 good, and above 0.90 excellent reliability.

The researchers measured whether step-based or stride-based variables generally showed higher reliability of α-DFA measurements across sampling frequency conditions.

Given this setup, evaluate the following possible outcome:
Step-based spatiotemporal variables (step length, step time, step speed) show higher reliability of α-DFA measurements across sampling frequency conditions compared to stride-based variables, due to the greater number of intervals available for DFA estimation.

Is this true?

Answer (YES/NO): NO